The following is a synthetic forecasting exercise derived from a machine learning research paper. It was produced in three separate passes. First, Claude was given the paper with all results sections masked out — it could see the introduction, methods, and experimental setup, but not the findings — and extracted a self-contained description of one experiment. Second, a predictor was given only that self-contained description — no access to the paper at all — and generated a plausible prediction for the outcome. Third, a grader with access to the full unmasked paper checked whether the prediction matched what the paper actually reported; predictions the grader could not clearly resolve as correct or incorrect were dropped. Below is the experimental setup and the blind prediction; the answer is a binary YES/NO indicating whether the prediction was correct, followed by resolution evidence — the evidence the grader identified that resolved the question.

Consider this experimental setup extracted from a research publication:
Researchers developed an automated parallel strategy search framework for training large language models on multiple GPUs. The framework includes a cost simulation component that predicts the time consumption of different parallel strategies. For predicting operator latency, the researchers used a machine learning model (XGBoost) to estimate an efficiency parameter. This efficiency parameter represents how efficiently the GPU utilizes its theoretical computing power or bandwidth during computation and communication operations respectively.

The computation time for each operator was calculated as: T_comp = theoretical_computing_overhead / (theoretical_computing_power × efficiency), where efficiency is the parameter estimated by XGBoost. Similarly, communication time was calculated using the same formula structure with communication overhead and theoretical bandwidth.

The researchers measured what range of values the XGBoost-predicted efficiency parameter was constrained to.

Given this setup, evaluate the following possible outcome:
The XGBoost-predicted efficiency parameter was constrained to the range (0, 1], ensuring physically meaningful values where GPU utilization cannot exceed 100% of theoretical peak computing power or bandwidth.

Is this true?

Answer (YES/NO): YES